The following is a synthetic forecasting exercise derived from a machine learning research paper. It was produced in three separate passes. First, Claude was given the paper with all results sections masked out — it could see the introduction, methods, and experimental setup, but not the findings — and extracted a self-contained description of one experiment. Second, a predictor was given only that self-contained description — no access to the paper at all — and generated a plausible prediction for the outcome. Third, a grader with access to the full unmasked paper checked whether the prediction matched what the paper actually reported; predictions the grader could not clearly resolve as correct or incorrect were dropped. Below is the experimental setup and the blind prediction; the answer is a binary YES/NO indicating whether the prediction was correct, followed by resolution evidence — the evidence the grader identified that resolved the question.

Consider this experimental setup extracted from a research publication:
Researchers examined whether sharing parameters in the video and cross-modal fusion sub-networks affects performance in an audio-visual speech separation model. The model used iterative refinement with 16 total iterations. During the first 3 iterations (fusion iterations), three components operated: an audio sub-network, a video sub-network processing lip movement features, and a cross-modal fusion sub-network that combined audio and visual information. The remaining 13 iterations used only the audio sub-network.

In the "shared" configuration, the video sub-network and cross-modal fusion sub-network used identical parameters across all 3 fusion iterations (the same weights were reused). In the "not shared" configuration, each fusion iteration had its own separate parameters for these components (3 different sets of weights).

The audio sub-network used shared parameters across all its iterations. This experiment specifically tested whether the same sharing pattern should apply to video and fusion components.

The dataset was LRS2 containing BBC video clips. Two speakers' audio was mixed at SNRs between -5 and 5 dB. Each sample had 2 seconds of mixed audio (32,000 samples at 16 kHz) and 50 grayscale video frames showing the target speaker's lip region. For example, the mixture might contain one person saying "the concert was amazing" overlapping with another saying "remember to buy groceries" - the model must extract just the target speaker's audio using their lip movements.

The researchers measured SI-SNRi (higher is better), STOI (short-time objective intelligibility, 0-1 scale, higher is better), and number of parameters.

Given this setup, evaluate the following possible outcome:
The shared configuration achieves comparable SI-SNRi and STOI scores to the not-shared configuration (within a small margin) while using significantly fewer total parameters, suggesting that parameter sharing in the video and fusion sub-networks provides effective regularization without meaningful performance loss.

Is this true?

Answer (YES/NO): NO